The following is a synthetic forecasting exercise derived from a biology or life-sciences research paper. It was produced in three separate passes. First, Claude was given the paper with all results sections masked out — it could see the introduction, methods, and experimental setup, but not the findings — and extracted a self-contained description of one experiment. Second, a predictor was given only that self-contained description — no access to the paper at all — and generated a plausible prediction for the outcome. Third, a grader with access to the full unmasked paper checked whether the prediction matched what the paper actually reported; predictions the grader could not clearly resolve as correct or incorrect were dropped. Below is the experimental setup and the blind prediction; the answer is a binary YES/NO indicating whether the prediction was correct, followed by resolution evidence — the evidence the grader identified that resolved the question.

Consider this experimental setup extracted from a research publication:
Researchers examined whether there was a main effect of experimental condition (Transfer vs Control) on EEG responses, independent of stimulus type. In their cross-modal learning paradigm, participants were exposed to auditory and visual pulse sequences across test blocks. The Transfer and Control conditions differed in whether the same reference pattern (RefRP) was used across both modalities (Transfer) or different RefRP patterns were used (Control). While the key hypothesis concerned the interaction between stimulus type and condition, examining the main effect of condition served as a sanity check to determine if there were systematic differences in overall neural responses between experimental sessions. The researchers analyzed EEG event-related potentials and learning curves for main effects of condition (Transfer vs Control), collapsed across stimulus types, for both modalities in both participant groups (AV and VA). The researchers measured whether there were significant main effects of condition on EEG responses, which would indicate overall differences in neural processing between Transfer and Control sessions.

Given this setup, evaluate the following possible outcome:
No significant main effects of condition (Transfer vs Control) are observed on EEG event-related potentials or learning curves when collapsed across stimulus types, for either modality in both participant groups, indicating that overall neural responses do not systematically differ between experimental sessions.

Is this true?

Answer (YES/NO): YES